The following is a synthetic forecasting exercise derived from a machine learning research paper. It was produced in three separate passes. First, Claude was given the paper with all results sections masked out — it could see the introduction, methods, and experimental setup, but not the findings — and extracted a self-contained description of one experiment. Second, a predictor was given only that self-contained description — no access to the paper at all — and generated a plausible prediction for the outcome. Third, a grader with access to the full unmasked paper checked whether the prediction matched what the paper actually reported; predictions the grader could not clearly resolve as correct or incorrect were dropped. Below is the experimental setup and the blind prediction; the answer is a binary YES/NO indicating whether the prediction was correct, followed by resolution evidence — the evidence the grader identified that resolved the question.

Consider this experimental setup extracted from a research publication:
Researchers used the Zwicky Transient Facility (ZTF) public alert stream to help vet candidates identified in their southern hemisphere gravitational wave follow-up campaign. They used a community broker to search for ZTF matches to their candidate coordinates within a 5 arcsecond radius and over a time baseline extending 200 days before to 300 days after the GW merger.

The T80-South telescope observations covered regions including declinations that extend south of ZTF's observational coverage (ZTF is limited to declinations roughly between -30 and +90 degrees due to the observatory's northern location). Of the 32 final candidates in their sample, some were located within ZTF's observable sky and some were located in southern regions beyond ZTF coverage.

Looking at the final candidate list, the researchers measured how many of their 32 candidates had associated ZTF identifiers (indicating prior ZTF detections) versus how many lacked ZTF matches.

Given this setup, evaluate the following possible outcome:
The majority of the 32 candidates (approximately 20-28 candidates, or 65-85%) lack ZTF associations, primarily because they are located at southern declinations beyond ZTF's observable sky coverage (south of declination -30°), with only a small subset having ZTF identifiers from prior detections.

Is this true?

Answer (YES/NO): NO